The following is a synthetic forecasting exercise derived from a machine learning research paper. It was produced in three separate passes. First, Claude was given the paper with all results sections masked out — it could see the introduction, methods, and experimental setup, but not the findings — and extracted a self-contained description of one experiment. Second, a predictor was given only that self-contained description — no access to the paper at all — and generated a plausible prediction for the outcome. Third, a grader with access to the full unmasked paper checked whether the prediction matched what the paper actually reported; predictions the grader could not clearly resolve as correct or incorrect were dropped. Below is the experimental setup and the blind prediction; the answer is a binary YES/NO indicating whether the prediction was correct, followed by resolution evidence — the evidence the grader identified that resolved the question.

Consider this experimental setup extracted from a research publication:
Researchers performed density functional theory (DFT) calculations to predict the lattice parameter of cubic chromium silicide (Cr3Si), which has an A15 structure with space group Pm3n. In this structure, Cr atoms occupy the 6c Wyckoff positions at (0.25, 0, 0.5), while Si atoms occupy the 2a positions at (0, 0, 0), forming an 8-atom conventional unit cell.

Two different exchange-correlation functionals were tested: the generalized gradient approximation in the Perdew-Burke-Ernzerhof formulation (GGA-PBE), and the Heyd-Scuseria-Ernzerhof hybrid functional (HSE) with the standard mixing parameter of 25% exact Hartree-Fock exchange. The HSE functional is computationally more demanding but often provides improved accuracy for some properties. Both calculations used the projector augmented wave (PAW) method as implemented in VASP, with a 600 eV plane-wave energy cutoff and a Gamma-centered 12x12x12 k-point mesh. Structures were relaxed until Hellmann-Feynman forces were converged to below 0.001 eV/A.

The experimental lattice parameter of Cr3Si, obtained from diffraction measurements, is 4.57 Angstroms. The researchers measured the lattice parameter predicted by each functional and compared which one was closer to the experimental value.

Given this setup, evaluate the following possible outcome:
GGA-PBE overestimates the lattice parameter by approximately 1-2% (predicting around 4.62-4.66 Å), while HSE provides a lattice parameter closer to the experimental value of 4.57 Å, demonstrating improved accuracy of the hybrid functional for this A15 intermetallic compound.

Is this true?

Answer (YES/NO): NO